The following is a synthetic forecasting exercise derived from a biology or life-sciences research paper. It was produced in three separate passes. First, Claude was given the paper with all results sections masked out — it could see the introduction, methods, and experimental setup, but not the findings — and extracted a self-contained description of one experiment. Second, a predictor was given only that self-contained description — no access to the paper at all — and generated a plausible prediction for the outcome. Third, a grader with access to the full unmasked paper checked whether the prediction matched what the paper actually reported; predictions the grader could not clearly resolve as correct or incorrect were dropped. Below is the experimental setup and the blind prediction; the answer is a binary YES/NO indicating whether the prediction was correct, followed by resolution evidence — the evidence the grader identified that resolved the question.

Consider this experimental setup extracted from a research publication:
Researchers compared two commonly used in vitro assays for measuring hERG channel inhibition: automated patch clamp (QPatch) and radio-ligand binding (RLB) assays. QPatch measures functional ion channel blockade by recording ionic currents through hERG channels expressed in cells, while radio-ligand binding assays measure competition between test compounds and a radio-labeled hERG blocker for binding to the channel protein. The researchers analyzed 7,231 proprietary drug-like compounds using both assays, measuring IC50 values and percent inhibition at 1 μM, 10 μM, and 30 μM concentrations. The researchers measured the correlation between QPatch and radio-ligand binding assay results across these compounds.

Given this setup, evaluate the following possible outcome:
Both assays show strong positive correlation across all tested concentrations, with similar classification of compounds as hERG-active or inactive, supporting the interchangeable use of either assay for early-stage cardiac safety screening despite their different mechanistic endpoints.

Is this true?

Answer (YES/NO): NO